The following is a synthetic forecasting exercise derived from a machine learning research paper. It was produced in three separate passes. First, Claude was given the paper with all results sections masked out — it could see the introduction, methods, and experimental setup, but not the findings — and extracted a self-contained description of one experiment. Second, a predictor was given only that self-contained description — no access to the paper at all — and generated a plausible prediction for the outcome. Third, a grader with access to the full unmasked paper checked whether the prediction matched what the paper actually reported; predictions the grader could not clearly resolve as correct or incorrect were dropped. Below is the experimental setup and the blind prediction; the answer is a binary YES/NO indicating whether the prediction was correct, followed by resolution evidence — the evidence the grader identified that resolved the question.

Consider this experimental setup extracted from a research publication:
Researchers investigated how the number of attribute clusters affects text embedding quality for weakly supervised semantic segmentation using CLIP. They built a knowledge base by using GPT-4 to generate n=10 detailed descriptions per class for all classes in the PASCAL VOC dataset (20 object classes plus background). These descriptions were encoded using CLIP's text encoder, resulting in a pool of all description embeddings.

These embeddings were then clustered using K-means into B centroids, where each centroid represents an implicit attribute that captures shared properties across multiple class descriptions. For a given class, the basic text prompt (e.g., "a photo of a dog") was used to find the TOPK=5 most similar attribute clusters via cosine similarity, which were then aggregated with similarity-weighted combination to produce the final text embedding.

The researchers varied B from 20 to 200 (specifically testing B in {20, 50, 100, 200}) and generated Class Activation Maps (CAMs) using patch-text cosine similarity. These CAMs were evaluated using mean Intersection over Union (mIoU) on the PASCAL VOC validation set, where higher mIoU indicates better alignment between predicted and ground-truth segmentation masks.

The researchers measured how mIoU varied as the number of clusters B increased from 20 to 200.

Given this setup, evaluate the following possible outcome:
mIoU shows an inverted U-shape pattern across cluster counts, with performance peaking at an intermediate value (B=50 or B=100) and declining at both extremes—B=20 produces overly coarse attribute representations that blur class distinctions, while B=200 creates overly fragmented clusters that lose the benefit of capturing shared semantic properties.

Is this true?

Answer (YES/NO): NO